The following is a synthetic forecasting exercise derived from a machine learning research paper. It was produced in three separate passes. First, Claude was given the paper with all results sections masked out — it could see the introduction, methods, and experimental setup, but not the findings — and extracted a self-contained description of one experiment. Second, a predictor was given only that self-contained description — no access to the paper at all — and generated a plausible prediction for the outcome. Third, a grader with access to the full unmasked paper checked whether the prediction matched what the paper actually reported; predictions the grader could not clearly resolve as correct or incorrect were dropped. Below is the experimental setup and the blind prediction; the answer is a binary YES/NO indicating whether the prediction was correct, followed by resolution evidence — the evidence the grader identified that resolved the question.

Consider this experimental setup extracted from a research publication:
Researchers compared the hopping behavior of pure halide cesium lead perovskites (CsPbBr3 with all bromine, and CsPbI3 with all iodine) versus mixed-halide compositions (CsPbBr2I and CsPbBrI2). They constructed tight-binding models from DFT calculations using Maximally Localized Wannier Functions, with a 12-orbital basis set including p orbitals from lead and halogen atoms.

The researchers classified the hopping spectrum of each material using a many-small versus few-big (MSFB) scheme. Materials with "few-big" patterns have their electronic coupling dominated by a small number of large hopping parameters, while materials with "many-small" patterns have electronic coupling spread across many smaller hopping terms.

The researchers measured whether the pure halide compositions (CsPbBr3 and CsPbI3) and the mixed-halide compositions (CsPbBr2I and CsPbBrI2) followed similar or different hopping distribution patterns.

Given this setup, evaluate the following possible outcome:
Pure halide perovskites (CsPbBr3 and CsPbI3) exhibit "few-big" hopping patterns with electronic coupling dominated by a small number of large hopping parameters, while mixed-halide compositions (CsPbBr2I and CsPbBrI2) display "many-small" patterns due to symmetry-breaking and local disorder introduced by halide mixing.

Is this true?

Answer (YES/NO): NO